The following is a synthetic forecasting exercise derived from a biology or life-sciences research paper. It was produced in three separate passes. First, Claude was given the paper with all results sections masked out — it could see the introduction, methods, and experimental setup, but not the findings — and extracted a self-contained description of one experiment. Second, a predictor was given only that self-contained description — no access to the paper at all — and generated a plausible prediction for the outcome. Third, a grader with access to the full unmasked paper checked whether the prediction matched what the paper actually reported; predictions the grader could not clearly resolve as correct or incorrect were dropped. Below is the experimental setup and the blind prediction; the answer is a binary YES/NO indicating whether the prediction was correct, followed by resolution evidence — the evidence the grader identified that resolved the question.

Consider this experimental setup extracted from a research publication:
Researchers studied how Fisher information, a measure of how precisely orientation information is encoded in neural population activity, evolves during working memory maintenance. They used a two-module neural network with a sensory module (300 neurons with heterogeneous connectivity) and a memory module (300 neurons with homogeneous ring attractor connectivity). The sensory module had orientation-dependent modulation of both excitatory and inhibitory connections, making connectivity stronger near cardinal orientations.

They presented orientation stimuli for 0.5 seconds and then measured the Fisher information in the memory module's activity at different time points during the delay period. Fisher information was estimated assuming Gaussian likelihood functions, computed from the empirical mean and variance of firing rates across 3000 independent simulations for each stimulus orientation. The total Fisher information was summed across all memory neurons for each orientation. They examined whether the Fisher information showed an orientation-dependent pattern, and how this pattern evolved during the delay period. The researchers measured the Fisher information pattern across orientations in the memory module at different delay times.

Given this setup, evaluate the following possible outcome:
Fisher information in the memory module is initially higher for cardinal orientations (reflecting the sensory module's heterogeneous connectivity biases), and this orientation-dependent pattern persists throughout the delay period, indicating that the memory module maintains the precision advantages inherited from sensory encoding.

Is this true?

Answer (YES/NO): YES